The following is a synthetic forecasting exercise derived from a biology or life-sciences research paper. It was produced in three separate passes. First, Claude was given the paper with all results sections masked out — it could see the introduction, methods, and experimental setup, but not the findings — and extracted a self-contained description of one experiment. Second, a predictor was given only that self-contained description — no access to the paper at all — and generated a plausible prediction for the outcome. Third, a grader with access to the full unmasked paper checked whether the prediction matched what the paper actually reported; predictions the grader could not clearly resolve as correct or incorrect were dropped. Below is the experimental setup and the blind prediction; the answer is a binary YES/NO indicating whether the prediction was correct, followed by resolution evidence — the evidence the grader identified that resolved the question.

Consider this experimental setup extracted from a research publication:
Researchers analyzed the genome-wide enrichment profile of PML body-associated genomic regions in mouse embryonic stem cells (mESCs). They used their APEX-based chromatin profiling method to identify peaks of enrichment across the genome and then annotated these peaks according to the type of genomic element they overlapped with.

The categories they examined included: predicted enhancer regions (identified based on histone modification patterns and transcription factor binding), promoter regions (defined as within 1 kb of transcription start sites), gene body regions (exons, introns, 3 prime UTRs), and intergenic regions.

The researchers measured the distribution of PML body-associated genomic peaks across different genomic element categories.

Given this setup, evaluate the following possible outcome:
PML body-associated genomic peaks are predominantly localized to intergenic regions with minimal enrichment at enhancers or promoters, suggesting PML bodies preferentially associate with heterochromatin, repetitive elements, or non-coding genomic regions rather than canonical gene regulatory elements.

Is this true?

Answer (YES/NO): NO